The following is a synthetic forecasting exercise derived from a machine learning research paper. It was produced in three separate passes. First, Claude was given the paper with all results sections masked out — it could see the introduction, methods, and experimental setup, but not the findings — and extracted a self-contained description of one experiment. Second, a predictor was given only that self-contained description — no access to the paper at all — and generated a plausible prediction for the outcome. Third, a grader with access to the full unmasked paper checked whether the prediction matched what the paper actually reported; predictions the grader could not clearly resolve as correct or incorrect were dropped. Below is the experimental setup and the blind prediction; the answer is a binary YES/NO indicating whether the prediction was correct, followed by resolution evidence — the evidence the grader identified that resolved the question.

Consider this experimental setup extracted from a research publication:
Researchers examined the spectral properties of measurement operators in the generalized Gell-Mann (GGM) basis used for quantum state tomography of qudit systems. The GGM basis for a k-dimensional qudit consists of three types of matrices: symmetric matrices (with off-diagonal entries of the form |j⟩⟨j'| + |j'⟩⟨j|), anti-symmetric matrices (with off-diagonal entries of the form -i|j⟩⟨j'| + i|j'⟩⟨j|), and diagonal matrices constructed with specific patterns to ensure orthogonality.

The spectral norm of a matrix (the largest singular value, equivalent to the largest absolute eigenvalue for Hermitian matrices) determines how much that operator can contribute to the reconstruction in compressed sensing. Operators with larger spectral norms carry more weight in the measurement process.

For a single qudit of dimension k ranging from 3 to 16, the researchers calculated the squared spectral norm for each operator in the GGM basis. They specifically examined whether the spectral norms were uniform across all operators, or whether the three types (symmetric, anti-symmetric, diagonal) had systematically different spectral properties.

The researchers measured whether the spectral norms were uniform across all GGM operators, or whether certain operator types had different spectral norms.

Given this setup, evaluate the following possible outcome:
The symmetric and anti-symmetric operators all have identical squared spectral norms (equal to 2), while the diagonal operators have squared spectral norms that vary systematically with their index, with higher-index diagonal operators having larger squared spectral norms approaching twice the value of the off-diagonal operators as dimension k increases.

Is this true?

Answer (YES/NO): NO